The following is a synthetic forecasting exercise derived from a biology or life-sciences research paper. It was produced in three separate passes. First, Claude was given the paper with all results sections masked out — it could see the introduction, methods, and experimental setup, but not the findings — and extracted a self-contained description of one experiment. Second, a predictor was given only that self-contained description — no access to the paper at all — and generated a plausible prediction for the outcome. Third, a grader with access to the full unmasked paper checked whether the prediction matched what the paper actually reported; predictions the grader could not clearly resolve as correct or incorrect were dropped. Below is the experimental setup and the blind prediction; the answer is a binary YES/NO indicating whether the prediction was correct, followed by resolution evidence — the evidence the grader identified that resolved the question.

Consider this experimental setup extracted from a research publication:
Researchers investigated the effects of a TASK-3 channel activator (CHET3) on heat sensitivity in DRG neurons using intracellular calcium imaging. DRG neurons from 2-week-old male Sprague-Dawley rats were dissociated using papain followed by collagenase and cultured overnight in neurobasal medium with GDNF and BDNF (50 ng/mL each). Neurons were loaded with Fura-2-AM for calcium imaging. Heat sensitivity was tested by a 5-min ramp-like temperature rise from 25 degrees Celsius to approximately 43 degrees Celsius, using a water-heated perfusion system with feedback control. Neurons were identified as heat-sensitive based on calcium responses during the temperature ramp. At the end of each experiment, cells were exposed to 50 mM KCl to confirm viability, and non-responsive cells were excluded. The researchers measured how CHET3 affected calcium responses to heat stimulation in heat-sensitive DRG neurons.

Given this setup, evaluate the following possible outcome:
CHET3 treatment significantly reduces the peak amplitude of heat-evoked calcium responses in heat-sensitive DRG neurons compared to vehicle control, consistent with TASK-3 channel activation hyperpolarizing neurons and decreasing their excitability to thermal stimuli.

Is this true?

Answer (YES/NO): NO